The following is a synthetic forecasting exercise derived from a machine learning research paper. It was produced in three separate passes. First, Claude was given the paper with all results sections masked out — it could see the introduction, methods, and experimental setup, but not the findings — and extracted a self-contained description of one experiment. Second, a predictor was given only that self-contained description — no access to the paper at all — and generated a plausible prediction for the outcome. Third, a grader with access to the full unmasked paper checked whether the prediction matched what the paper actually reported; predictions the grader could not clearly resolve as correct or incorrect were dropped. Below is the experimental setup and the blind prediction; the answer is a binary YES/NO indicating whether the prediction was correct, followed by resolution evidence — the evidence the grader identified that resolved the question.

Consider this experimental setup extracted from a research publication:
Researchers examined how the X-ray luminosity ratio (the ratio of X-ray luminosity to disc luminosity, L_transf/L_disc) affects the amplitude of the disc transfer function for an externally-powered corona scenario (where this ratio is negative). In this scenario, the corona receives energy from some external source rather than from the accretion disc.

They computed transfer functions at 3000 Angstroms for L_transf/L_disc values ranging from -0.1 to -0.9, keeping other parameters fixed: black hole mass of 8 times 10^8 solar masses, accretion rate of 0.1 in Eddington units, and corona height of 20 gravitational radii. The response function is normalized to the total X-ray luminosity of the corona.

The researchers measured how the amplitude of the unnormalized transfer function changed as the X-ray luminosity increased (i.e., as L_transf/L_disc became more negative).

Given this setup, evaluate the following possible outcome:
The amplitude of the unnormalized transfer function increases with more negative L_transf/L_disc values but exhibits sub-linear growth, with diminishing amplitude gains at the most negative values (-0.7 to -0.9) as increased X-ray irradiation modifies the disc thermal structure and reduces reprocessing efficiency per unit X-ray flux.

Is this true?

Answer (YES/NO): NO